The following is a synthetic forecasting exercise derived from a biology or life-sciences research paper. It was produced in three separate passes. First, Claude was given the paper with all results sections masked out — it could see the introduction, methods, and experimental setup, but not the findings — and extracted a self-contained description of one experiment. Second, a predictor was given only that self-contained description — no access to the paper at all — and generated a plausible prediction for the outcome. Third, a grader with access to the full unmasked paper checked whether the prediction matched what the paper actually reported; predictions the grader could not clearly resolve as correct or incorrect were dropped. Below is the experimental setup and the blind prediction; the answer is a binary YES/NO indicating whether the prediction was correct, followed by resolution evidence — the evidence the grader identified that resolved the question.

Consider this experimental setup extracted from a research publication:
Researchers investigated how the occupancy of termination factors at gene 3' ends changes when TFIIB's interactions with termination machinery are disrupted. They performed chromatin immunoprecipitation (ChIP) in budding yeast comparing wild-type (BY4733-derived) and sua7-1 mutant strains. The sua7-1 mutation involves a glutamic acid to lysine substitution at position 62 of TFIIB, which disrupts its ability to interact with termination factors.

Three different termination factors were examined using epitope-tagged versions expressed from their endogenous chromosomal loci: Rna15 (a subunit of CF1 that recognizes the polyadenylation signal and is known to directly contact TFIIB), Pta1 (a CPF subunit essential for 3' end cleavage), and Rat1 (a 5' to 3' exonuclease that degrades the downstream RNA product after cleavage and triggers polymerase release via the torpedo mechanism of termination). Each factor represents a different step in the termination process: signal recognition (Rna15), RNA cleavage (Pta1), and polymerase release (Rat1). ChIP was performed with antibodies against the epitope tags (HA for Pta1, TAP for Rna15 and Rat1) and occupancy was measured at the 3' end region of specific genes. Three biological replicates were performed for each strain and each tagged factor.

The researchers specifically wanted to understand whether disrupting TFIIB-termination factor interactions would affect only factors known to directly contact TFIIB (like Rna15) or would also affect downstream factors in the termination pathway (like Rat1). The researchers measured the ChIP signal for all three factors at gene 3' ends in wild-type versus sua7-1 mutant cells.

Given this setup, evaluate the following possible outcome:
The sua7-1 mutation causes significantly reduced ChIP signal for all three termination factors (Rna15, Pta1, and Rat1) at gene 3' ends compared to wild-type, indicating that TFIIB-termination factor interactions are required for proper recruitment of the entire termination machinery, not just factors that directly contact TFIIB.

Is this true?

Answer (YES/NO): YES